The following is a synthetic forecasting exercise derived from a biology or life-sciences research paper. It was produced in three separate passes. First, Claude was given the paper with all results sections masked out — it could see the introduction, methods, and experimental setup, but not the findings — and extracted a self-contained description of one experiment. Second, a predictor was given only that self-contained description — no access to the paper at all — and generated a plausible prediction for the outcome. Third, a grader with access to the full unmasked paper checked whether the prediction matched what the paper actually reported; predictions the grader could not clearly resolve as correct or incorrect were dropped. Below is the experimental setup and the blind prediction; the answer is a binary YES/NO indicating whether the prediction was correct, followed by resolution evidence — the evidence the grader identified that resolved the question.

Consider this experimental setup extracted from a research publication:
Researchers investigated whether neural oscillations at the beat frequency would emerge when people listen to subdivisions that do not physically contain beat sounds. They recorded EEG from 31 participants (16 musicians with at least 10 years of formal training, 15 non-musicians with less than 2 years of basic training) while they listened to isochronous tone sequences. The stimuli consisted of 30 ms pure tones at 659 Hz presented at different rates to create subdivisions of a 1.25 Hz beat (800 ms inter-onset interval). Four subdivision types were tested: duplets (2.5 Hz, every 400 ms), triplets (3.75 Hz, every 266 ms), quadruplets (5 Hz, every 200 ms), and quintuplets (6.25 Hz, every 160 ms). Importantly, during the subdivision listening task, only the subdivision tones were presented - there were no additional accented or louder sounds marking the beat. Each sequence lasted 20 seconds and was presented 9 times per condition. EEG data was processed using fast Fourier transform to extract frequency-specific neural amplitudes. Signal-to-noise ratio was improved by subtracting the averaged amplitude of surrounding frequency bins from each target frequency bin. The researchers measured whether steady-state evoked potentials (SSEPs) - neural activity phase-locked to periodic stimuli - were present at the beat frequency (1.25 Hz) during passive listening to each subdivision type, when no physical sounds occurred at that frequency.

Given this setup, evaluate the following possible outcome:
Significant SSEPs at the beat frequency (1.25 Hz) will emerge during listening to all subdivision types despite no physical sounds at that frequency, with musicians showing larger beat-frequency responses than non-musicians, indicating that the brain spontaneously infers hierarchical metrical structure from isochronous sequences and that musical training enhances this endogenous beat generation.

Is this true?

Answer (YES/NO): NO